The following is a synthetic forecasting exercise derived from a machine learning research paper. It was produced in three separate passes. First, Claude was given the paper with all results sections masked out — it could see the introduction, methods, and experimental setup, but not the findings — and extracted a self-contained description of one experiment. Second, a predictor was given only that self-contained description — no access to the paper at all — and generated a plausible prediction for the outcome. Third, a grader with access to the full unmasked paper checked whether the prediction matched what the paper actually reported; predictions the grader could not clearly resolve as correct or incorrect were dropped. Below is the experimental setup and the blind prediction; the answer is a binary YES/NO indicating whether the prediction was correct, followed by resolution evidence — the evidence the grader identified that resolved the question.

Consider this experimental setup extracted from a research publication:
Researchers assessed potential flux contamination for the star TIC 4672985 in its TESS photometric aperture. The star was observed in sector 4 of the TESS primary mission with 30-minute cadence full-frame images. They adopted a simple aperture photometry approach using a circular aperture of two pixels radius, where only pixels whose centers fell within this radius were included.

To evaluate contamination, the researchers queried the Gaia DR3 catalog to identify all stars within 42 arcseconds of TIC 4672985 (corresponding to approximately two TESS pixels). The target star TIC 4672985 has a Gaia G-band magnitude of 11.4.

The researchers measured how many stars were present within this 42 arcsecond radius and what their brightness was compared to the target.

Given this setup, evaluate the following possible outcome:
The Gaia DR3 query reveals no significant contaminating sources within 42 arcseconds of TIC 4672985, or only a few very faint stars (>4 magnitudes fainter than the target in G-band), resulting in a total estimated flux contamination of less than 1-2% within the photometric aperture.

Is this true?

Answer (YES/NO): YES